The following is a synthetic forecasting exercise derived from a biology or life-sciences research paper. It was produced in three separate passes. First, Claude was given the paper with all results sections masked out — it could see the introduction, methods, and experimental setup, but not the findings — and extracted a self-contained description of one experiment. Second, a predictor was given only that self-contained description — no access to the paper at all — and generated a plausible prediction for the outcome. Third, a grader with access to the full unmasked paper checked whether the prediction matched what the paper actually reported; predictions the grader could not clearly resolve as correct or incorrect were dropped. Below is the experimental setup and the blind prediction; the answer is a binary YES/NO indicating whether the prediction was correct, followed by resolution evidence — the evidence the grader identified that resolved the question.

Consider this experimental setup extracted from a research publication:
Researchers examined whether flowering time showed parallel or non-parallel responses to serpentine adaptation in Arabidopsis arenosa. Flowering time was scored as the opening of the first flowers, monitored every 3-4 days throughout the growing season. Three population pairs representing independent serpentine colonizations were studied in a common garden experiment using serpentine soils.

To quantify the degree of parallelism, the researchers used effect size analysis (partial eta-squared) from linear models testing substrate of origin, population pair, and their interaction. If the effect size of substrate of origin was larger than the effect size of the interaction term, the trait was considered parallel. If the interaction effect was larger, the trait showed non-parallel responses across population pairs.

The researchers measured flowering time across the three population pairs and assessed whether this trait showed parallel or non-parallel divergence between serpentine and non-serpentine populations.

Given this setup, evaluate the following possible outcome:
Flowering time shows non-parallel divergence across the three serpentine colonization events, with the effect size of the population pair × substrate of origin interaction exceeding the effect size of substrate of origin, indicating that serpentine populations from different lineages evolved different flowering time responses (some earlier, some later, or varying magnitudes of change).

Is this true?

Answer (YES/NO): YES